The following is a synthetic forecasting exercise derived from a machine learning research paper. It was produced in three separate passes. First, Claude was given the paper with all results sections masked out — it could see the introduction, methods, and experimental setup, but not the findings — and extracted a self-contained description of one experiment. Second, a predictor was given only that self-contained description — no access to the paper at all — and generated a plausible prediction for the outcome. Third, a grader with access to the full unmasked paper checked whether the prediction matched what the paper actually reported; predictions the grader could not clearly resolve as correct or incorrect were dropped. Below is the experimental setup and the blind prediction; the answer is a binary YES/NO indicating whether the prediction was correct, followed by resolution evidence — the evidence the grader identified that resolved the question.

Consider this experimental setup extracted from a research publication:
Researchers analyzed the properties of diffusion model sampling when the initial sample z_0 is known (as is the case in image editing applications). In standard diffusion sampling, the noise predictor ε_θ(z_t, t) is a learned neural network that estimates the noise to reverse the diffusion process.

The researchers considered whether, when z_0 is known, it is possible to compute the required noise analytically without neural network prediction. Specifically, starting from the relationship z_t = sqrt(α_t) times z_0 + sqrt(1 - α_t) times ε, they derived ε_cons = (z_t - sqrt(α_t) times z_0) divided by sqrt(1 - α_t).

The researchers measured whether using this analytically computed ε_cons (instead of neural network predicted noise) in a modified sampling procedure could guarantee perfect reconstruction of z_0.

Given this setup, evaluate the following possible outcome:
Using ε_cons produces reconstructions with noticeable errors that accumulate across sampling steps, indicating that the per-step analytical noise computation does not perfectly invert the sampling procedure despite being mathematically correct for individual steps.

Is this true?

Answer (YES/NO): NO